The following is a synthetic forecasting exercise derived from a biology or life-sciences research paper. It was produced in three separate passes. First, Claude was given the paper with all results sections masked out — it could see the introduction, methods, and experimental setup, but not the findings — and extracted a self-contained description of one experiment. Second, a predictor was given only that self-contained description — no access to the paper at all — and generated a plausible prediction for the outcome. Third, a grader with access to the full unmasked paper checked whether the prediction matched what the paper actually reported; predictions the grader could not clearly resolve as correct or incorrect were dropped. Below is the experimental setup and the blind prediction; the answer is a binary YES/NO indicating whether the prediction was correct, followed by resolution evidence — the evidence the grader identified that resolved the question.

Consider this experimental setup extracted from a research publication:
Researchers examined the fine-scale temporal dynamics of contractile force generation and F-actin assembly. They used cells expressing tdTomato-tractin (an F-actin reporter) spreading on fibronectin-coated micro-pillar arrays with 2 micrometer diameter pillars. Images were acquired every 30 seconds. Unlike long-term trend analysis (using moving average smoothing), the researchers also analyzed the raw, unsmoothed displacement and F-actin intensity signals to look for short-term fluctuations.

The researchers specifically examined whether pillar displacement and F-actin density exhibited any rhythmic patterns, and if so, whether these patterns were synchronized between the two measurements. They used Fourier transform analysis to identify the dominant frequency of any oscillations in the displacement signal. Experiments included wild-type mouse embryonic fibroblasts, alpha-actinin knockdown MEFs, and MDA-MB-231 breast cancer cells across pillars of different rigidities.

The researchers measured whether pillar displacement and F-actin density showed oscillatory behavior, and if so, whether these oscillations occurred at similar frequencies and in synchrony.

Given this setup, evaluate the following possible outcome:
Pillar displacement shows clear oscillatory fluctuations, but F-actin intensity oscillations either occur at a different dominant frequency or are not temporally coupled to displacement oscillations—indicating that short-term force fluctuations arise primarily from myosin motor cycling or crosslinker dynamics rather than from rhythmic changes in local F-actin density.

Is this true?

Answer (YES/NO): NO